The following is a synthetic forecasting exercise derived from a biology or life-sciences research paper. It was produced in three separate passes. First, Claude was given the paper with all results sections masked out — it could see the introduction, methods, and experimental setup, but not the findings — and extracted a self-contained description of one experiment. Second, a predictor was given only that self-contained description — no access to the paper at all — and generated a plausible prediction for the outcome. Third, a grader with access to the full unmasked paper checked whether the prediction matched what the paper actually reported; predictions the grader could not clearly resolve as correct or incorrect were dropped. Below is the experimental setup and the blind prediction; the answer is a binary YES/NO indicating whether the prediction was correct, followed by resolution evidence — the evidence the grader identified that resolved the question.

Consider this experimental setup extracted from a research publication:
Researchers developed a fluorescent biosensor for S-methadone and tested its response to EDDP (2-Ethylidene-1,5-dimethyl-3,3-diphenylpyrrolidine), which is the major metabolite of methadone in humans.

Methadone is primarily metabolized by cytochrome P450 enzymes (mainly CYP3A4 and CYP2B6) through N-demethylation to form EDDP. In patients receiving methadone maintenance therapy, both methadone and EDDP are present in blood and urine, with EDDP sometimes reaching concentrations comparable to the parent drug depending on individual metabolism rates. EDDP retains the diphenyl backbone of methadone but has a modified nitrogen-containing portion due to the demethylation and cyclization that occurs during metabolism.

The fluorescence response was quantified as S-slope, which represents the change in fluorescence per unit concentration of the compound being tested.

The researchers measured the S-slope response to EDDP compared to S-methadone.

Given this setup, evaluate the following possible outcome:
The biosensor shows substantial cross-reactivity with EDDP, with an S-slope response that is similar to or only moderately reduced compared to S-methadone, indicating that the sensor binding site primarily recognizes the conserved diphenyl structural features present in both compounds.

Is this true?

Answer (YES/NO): NO